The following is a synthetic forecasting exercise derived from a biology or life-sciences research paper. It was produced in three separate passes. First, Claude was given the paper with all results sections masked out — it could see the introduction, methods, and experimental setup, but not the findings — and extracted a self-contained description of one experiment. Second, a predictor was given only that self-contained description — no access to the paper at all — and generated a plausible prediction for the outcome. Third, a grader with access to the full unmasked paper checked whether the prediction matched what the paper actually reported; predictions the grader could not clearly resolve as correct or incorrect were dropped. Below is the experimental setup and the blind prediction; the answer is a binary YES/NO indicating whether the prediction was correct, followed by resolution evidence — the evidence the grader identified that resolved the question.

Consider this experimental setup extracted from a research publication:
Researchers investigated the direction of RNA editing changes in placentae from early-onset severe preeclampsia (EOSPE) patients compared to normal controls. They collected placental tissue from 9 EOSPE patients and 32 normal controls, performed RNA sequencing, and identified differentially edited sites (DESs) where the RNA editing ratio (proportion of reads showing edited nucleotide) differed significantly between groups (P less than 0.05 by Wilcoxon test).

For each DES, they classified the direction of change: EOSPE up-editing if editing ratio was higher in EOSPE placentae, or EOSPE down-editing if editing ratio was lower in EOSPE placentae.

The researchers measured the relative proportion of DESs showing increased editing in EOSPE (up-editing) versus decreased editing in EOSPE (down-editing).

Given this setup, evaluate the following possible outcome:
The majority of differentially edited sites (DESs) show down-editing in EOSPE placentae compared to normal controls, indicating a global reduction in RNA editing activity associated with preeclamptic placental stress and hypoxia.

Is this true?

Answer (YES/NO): NO